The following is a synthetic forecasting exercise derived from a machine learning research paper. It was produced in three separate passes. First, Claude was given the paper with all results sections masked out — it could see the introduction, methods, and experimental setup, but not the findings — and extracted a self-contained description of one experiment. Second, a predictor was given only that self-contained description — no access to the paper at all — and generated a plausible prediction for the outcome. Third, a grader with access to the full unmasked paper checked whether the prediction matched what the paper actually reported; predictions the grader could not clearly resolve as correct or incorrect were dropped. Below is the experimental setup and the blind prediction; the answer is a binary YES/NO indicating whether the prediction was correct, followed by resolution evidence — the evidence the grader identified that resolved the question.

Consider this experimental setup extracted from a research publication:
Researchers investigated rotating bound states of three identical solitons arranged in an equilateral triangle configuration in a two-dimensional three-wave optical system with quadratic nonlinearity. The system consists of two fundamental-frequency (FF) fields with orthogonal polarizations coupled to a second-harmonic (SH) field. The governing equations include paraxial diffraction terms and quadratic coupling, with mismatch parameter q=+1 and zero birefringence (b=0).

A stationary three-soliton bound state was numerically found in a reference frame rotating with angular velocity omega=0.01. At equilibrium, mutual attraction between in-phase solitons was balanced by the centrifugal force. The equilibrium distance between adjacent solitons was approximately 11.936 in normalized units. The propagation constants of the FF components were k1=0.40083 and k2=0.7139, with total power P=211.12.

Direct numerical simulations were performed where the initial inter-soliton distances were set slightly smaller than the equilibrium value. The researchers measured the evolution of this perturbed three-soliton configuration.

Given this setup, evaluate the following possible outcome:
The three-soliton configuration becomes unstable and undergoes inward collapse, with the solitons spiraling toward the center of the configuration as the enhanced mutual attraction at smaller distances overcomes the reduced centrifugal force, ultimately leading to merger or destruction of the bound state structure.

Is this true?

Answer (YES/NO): YES